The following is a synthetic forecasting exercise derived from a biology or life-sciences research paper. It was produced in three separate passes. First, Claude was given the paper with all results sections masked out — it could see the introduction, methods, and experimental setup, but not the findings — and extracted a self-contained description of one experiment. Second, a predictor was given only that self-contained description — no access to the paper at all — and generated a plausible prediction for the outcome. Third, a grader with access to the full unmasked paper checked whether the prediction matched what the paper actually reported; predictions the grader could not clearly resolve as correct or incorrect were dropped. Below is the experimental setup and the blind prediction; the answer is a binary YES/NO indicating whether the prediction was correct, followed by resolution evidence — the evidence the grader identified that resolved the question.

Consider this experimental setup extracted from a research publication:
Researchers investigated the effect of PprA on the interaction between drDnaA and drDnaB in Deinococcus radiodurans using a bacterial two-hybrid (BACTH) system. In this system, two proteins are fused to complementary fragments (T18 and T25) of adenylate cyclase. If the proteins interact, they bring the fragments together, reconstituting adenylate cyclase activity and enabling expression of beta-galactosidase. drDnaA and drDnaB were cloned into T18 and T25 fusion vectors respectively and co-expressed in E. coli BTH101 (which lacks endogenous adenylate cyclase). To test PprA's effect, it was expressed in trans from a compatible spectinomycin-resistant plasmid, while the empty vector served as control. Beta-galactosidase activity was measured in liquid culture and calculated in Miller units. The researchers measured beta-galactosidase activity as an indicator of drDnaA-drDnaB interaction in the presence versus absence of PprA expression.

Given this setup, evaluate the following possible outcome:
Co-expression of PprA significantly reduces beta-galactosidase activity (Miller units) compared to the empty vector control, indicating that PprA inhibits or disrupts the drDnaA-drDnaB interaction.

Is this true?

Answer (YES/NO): YES